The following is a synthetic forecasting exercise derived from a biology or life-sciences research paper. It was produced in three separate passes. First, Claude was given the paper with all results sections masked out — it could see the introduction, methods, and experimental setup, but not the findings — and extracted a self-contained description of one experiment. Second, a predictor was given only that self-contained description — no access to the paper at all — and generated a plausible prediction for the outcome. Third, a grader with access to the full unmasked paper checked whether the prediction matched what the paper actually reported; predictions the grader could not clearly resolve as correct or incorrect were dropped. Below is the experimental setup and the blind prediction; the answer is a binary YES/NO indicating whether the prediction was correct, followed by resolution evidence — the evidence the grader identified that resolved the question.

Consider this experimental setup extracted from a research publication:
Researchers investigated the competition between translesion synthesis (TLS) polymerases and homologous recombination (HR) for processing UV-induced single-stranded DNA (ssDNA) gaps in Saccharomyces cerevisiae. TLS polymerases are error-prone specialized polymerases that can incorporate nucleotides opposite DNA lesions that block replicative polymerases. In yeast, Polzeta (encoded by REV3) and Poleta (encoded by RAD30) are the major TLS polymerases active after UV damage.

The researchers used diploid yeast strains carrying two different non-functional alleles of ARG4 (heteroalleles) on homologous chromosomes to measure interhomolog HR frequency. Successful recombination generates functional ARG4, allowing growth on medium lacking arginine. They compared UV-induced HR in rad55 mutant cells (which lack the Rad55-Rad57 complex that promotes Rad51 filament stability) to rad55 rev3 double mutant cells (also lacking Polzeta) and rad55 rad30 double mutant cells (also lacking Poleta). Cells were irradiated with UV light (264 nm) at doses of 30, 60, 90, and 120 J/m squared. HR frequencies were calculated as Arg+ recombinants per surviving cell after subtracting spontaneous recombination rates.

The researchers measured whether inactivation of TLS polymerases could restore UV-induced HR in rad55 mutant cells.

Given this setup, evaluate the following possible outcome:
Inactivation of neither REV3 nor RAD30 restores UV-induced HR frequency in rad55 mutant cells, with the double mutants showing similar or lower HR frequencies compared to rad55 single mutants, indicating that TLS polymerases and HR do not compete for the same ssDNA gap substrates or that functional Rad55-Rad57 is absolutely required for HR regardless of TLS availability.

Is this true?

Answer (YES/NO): NO